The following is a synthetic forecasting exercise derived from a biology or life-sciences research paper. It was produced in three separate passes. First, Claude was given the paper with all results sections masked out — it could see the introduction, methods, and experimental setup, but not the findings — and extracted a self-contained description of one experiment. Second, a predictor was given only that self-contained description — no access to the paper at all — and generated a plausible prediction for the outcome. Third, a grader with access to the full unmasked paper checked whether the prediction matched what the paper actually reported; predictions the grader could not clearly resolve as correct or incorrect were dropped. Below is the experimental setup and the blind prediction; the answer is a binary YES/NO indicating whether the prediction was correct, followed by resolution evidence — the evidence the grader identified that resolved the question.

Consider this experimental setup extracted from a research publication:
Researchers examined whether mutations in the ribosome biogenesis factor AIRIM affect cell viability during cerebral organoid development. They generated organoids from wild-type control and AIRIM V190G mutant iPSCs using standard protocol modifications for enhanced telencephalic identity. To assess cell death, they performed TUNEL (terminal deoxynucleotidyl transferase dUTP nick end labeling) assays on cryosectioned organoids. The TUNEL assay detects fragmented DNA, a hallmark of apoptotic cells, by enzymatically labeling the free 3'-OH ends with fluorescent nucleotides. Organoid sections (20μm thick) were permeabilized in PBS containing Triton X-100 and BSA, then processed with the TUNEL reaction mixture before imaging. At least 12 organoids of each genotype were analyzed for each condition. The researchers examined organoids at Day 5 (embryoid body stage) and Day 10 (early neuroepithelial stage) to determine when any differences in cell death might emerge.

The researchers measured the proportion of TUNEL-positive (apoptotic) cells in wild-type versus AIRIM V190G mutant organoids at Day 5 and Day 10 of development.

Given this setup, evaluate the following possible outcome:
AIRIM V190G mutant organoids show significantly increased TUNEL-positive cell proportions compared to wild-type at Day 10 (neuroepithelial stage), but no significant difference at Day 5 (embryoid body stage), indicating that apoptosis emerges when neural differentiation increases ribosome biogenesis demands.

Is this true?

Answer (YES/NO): NO